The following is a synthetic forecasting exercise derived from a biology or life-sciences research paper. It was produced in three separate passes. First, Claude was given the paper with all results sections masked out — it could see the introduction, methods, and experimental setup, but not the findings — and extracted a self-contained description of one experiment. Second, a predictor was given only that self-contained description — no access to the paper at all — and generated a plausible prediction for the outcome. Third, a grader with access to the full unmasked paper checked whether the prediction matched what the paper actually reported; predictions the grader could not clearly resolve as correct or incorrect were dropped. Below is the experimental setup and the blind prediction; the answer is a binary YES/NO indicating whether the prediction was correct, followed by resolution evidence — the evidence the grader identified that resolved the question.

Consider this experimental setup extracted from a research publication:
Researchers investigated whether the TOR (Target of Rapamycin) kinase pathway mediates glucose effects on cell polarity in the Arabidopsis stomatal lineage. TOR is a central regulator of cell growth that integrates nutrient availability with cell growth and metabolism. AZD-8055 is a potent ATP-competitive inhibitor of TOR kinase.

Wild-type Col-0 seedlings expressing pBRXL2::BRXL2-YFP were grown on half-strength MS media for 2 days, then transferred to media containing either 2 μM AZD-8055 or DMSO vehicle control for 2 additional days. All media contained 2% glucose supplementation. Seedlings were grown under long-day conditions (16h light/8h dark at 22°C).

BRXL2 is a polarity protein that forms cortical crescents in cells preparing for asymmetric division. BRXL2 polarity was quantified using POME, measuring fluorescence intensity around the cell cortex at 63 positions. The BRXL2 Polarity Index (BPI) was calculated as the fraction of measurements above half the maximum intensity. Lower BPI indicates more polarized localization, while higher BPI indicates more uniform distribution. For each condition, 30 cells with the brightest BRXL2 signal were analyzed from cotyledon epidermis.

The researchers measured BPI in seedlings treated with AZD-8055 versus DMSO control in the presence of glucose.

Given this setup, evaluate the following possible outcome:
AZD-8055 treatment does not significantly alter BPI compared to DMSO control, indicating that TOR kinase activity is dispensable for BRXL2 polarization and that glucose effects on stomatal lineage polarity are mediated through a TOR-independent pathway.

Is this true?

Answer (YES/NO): YES